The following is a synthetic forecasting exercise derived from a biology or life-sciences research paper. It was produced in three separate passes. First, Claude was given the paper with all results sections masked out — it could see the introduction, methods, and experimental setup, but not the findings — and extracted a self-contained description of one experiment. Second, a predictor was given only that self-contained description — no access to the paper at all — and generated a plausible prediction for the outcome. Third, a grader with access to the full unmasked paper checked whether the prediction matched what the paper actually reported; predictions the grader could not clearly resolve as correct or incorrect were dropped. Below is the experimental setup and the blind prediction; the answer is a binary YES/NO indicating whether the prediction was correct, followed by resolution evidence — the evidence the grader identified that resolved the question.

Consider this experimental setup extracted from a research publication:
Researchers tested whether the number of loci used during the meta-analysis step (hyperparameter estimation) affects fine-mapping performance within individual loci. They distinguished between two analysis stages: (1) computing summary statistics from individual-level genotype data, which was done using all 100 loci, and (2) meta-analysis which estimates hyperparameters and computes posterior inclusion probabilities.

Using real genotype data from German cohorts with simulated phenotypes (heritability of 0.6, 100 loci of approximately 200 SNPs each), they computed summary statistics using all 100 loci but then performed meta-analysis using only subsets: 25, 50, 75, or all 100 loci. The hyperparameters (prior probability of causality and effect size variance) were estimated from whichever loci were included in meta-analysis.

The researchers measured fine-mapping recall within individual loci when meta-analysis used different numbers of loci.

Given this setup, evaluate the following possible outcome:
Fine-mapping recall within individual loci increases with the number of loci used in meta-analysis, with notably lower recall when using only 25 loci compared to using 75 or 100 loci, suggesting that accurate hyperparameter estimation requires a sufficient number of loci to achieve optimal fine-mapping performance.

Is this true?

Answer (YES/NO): NO